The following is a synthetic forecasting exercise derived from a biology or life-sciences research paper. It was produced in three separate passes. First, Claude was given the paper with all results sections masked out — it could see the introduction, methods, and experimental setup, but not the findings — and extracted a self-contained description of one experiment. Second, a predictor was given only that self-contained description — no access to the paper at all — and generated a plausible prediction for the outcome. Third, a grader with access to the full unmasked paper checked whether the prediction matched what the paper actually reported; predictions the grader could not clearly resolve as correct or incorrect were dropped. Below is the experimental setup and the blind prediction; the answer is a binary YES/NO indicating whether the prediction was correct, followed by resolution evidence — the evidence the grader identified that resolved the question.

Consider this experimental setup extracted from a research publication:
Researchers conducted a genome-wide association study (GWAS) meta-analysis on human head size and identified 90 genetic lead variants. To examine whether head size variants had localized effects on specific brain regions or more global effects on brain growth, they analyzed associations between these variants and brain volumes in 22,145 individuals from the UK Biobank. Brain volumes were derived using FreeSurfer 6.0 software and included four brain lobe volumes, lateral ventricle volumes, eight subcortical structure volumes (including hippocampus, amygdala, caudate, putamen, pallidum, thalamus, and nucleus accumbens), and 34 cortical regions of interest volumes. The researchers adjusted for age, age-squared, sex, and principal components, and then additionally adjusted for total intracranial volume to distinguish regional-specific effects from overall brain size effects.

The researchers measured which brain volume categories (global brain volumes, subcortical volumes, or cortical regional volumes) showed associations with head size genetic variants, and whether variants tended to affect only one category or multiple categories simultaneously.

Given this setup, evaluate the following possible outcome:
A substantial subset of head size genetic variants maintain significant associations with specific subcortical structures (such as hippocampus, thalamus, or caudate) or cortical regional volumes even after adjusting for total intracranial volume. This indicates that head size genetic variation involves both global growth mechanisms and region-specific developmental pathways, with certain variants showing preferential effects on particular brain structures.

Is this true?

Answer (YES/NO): NO